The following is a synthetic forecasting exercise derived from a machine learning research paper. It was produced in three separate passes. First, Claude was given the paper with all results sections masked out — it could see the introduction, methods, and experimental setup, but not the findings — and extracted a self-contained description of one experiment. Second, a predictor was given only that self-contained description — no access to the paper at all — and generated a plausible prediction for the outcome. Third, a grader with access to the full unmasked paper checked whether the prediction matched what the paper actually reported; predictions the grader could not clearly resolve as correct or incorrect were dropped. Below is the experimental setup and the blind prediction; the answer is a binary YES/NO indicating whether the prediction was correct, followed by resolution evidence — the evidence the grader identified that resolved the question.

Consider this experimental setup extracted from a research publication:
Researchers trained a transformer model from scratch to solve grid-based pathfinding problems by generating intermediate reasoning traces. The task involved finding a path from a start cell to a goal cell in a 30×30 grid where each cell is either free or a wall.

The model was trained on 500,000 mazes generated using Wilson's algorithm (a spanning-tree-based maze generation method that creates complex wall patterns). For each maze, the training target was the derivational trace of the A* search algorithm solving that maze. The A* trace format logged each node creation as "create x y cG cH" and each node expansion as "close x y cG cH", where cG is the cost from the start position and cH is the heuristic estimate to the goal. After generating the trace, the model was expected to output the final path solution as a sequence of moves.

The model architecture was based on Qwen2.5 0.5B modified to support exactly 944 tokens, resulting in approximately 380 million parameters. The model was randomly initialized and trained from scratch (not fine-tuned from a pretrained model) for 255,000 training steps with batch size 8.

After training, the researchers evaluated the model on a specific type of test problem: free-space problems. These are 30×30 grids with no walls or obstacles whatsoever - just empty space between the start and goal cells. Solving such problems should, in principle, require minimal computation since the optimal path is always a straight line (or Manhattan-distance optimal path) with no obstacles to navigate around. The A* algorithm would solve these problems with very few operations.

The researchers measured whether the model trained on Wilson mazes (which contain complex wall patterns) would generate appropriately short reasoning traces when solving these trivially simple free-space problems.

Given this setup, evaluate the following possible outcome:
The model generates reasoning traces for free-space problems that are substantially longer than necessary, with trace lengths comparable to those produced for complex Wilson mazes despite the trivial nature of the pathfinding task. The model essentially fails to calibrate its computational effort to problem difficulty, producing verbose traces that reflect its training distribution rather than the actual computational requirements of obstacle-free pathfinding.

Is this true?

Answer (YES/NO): YES